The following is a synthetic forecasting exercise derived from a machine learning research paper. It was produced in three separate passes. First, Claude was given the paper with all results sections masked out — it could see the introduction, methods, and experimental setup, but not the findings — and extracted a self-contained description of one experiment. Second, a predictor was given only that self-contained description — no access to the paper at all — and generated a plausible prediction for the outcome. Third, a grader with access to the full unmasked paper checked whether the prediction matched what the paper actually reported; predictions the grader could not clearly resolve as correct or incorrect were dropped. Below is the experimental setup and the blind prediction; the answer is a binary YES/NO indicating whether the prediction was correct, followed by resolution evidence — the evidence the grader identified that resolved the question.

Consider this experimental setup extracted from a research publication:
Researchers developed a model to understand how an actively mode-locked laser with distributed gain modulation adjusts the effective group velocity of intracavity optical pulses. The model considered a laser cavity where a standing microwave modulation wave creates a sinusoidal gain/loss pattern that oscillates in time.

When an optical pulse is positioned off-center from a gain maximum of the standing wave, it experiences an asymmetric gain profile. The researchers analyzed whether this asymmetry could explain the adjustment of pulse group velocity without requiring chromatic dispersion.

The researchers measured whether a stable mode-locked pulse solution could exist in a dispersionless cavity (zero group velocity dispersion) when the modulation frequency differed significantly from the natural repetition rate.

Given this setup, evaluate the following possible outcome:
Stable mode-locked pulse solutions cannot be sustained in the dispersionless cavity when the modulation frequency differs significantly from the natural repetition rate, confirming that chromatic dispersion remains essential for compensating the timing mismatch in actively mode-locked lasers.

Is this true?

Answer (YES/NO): NO